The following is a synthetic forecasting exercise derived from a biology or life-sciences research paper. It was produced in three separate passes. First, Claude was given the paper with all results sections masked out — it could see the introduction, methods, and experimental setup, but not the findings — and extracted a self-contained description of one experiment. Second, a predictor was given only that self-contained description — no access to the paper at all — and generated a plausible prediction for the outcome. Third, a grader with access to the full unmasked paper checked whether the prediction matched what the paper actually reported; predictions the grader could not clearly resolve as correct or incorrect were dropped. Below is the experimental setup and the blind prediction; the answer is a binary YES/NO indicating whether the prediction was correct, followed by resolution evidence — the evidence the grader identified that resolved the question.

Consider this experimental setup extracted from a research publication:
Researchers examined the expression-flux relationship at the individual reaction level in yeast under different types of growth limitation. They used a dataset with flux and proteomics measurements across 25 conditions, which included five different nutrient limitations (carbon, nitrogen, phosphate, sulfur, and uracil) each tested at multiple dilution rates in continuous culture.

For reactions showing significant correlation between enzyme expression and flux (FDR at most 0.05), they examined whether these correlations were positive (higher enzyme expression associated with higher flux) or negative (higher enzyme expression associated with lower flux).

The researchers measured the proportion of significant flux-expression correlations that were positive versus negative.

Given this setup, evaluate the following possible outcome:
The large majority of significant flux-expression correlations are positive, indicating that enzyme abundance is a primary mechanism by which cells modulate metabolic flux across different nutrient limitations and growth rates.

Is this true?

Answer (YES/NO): YES